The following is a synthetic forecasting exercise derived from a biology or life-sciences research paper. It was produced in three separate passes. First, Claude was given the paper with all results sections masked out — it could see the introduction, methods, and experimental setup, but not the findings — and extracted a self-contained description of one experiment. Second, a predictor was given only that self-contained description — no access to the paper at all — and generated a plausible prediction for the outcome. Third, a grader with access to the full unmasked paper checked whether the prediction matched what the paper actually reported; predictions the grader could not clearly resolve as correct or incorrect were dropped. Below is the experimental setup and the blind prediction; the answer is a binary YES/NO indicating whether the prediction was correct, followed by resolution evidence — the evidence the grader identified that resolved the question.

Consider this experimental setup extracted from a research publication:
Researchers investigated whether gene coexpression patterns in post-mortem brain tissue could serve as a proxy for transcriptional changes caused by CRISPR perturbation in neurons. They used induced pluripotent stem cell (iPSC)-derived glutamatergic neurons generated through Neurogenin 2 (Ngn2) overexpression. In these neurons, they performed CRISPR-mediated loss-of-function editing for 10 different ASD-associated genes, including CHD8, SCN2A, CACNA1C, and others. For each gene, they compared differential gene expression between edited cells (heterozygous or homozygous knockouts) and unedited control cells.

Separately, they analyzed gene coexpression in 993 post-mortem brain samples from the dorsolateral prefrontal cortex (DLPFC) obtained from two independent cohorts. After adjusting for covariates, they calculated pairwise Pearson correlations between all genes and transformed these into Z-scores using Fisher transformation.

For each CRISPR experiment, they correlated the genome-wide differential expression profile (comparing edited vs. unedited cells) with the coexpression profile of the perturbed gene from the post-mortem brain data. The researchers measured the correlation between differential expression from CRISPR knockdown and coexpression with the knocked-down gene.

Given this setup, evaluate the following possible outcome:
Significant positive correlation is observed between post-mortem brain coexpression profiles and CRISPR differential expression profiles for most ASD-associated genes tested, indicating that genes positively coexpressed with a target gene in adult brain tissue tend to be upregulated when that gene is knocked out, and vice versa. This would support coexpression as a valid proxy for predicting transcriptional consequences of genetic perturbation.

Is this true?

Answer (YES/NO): NO